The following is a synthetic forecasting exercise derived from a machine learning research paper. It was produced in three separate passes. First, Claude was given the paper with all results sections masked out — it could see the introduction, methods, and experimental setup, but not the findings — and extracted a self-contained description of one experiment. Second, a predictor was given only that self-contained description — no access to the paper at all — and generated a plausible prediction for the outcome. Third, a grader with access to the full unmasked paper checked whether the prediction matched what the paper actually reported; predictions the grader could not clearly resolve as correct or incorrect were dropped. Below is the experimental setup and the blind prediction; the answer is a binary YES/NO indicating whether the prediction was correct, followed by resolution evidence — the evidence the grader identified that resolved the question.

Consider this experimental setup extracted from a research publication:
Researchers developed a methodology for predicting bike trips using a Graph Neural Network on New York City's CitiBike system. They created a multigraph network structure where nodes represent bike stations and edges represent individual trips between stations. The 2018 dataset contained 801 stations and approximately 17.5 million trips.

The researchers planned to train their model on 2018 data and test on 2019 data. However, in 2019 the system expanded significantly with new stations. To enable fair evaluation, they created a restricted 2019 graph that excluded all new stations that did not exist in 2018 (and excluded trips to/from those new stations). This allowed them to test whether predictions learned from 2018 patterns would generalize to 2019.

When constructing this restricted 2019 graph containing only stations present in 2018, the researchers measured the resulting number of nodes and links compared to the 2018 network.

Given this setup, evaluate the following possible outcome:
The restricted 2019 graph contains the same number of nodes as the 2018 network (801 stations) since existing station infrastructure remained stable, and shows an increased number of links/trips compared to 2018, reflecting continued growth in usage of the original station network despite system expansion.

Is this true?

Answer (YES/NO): NO